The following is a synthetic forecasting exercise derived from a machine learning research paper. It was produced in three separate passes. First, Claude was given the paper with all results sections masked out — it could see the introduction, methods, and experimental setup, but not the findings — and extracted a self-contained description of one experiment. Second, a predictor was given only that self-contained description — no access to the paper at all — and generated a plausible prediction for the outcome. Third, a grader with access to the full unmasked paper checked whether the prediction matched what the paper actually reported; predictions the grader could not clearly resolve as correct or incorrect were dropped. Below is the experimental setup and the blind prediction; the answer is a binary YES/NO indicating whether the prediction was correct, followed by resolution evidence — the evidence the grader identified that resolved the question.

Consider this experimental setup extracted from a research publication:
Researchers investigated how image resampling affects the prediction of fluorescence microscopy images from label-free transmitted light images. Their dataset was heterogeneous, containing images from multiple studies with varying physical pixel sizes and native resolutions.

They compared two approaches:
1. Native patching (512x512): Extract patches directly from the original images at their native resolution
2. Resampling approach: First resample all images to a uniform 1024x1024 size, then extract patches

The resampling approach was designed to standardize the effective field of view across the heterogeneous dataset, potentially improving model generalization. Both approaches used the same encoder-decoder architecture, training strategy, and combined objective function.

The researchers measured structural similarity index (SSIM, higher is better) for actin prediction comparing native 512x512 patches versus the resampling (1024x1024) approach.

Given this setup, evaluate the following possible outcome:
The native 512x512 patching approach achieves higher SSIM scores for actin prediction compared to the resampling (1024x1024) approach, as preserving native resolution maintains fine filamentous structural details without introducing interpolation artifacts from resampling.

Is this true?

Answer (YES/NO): YES